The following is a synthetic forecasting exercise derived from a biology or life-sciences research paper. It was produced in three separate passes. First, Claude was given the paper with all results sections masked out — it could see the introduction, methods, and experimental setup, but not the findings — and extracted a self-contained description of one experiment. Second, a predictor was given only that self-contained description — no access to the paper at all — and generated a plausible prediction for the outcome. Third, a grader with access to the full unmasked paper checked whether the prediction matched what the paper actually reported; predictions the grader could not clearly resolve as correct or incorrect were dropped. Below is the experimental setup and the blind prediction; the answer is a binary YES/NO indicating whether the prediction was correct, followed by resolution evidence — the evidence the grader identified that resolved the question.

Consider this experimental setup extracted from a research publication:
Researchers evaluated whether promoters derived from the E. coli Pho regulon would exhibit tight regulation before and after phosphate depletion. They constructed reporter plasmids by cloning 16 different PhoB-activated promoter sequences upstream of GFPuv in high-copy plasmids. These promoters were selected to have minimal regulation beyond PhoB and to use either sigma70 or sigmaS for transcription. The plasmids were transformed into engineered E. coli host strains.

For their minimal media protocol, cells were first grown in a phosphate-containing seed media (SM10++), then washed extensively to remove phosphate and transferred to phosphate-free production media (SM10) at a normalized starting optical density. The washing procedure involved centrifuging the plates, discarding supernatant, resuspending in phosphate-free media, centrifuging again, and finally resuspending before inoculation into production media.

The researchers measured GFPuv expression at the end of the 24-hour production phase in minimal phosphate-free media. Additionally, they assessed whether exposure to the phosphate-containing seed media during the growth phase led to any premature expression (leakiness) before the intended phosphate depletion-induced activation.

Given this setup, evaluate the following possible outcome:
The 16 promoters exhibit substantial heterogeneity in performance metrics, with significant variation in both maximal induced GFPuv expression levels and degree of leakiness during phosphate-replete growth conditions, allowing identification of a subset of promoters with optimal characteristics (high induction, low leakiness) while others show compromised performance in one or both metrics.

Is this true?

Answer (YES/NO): YES